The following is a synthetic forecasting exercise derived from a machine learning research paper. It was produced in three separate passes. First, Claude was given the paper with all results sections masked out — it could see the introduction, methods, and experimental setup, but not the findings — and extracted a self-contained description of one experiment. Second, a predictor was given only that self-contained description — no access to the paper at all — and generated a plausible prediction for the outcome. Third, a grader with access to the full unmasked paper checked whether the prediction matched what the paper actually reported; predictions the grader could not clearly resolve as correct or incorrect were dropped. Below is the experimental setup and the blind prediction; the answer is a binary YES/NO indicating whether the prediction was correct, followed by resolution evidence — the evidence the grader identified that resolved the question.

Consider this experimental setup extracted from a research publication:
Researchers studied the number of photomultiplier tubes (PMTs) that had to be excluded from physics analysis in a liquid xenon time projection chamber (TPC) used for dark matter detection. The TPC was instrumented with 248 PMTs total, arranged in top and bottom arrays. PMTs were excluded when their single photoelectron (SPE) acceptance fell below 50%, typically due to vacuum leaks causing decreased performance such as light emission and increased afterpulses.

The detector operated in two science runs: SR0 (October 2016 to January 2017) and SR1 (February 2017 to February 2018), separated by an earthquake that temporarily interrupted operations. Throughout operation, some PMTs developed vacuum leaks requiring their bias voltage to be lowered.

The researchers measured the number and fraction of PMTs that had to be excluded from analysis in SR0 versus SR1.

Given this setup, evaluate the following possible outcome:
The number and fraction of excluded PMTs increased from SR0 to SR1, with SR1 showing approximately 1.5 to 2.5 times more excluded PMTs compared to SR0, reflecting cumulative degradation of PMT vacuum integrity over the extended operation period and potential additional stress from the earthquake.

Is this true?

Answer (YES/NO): NO